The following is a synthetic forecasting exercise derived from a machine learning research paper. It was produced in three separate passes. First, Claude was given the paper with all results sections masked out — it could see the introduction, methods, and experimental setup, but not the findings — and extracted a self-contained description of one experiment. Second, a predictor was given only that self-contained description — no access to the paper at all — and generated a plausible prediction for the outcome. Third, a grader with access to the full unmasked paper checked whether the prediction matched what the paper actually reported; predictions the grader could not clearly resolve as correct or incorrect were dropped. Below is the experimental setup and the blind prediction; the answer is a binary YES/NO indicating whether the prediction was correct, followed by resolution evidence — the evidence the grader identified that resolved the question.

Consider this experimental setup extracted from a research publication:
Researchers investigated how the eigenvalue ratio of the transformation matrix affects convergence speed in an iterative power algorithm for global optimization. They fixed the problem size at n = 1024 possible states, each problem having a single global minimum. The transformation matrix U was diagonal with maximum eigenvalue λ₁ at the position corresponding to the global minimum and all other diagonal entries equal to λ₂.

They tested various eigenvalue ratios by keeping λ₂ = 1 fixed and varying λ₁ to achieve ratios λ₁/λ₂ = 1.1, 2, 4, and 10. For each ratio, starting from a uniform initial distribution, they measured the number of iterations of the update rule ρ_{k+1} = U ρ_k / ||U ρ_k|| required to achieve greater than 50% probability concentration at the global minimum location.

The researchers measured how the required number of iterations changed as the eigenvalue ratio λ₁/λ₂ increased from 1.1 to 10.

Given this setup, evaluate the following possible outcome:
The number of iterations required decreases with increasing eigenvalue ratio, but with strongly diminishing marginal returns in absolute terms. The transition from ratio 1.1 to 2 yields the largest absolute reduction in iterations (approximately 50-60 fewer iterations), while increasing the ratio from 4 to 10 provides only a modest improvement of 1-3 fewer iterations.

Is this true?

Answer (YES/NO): NO